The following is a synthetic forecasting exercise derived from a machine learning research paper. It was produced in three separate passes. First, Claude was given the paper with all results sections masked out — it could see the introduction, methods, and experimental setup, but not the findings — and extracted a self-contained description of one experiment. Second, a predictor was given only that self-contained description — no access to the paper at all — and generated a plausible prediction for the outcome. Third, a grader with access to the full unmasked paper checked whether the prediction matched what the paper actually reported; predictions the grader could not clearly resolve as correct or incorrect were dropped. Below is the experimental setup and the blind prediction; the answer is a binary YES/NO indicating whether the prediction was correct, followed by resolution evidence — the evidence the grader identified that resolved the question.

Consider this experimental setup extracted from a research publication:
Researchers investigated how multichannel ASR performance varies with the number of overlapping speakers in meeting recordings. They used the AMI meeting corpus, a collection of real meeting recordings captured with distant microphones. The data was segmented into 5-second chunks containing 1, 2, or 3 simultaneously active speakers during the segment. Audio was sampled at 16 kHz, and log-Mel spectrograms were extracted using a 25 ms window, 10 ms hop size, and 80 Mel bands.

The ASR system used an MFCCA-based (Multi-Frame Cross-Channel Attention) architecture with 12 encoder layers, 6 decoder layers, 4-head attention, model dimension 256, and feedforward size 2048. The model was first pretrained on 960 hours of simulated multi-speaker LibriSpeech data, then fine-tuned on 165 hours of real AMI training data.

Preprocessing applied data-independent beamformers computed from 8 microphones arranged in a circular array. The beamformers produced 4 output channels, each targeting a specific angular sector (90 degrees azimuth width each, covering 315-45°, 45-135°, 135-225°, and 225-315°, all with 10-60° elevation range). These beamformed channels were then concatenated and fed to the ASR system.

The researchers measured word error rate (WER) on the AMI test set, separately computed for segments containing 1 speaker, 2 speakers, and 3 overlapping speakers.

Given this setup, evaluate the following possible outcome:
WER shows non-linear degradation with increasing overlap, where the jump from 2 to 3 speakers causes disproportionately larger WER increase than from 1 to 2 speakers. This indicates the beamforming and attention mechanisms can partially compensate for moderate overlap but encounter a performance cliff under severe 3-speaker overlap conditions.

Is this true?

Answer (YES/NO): NO